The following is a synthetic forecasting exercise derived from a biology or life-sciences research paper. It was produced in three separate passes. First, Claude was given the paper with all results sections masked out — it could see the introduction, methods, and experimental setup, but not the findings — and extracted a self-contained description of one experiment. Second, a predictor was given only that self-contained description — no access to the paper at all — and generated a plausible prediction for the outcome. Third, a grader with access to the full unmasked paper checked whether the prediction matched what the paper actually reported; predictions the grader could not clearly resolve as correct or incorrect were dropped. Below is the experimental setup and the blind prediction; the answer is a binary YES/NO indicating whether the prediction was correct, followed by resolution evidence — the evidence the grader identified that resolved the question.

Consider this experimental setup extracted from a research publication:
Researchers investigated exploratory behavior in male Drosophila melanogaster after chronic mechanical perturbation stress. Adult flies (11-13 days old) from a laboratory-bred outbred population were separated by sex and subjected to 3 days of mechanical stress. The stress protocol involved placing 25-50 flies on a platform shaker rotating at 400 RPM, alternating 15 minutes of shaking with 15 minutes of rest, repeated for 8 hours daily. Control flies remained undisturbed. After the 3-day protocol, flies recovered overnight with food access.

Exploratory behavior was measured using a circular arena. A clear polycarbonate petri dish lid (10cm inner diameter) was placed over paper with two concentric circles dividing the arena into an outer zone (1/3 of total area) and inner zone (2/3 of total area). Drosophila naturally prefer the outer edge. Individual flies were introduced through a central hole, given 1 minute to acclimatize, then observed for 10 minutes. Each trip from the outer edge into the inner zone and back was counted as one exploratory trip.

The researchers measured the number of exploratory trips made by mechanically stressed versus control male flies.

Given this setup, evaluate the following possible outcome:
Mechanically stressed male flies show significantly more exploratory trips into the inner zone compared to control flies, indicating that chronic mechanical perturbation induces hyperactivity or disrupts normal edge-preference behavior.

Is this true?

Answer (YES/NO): NO